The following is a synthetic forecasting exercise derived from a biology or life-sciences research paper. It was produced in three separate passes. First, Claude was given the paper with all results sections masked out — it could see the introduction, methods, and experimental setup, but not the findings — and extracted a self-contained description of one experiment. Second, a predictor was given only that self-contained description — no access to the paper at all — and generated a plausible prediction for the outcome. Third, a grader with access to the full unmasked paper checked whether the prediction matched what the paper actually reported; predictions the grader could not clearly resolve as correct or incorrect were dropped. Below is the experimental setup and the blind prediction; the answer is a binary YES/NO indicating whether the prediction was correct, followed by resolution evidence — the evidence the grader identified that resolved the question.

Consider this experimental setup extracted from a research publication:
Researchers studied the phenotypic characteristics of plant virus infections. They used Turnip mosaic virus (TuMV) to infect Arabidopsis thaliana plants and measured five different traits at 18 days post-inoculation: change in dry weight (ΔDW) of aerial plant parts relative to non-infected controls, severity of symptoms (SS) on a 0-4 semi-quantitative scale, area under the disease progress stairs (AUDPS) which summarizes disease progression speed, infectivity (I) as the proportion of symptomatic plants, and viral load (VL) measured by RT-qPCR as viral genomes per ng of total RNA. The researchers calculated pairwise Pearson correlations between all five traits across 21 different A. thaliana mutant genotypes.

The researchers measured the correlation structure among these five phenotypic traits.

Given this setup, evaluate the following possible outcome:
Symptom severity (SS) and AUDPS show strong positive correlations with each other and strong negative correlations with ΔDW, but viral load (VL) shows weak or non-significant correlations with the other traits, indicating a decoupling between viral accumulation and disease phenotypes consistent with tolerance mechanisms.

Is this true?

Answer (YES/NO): NO